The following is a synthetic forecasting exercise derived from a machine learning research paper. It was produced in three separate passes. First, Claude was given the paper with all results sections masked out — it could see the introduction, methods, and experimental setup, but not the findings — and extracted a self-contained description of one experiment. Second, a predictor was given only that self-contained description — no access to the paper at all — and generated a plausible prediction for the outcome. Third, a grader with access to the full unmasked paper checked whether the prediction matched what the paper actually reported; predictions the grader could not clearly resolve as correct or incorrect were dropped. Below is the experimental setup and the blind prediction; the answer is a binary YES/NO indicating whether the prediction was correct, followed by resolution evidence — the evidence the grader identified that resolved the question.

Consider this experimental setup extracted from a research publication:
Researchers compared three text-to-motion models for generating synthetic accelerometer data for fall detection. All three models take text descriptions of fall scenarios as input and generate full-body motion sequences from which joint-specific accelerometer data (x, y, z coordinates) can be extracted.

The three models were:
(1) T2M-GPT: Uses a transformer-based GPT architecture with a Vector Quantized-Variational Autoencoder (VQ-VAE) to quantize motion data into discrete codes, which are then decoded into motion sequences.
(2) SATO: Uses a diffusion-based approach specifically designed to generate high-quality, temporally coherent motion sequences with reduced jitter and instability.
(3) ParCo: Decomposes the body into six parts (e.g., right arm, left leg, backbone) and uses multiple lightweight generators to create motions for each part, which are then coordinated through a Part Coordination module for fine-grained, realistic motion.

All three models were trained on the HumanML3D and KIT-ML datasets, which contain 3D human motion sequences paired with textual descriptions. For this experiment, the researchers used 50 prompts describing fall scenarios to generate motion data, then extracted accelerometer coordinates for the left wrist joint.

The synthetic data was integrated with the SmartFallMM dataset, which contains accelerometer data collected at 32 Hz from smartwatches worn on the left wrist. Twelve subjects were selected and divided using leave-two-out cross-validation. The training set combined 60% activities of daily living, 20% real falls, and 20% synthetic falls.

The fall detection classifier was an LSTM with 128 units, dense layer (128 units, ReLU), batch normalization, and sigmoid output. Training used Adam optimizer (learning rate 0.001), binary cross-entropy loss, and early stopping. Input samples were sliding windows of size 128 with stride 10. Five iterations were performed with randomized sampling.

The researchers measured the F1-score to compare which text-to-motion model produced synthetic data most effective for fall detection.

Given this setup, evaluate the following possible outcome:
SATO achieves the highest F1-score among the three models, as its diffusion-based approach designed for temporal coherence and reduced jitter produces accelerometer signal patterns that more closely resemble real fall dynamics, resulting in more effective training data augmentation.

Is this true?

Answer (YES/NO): NO